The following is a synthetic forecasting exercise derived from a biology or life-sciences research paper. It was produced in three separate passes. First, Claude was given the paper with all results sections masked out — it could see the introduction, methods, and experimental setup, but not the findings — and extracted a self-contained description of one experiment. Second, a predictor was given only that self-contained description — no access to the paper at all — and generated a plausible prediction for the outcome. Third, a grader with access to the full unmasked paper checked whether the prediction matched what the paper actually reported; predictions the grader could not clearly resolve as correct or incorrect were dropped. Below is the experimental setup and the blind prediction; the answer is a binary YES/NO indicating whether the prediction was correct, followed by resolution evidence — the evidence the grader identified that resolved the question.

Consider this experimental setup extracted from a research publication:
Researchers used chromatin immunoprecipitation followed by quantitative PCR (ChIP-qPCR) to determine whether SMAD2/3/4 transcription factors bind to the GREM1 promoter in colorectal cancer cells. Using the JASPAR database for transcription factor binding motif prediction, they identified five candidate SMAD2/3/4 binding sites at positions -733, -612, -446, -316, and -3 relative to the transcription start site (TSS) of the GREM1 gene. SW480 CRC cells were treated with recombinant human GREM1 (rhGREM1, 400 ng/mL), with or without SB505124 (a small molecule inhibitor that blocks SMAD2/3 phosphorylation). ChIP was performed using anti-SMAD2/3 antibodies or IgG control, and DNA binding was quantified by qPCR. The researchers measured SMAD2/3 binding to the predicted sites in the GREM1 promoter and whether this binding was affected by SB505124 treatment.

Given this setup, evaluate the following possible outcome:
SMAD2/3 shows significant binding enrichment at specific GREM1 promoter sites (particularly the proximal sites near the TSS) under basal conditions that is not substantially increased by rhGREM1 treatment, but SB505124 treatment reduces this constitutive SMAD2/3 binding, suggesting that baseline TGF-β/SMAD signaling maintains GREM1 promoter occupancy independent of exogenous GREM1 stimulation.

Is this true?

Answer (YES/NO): NO